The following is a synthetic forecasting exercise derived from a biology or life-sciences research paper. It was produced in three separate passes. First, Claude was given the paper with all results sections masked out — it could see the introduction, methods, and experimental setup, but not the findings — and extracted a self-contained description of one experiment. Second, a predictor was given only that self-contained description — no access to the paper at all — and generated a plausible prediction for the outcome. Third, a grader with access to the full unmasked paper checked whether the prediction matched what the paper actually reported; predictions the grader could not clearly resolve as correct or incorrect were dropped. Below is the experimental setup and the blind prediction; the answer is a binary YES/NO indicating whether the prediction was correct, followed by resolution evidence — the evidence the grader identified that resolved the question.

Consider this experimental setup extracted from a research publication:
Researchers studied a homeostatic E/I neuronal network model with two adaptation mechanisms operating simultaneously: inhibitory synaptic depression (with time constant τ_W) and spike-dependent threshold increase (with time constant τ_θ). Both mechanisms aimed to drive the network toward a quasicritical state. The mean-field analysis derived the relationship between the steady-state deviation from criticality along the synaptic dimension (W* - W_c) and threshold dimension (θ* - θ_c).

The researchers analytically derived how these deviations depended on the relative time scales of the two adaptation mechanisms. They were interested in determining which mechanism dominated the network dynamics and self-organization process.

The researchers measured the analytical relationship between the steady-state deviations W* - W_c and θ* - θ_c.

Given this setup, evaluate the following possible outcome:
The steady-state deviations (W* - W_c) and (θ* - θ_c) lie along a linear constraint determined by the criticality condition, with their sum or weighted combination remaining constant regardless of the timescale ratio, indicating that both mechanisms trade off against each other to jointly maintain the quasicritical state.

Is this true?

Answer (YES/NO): NO